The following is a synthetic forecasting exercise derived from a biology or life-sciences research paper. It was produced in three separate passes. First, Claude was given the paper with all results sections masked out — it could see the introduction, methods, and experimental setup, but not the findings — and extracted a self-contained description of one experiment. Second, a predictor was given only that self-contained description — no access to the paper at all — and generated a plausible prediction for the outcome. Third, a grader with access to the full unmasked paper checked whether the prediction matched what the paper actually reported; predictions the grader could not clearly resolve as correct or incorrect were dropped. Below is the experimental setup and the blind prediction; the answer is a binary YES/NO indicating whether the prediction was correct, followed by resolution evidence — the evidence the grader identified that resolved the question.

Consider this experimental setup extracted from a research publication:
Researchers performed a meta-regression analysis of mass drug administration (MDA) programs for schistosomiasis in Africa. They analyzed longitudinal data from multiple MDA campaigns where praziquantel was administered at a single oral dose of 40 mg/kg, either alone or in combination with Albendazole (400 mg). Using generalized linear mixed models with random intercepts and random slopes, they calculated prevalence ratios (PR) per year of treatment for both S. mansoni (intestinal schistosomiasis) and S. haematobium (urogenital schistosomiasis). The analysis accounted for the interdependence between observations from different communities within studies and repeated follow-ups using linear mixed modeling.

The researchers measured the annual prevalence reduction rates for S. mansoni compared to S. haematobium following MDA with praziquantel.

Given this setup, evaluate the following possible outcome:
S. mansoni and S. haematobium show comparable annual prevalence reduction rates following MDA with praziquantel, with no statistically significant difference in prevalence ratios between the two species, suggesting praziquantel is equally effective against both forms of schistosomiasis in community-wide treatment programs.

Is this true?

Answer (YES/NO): NO